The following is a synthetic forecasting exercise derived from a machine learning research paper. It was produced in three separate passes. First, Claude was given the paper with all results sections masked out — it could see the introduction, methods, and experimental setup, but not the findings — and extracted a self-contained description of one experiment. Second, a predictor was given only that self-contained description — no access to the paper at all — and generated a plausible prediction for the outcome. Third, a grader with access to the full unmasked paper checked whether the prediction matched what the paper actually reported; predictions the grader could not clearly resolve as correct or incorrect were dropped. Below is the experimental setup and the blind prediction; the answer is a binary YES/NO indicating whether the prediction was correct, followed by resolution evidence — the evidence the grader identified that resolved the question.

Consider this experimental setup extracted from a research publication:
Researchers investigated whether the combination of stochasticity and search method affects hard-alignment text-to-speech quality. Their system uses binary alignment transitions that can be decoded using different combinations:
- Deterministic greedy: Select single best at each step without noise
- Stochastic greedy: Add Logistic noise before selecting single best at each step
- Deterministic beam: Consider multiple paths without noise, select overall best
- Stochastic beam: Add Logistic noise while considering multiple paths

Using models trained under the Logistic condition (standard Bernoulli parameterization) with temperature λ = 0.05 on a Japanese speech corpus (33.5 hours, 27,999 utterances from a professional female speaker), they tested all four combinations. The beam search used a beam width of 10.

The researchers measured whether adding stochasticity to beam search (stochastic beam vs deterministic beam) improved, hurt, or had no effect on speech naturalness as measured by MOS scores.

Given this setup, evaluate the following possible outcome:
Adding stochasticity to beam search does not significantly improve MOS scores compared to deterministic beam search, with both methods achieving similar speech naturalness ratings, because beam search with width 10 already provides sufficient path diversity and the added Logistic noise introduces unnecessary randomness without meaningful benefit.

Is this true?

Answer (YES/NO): NO